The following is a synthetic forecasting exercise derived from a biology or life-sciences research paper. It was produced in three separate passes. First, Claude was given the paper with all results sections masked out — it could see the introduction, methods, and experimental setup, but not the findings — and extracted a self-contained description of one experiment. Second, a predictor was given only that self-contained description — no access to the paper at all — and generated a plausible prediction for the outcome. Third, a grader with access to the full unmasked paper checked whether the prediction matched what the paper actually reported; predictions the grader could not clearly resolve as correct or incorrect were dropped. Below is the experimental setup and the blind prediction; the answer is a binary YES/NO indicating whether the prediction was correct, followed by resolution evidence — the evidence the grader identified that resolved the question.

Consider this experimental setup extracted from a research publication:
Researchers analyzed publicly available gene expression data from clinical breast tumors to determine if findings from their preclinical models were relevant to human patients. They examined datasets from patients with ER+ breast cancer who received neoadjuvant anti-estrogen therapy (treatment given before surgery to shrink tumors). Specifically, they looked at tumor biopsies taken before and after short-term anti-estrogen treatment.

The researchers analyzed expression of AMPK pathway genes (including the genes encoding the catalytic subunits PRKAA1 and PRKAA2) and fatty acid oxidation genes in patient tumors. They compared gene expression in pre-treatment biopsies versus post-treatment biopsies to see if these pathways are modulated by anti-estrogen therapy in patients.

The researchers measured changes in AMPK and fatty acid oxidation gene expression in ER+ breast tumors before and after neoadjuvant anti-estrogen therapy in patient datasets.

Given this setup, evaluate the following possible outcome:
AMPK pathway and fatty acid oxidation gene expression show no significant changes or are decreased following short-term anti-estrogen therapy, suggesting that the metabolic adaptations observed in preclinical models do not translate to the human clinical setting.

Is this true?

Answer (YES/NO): NO